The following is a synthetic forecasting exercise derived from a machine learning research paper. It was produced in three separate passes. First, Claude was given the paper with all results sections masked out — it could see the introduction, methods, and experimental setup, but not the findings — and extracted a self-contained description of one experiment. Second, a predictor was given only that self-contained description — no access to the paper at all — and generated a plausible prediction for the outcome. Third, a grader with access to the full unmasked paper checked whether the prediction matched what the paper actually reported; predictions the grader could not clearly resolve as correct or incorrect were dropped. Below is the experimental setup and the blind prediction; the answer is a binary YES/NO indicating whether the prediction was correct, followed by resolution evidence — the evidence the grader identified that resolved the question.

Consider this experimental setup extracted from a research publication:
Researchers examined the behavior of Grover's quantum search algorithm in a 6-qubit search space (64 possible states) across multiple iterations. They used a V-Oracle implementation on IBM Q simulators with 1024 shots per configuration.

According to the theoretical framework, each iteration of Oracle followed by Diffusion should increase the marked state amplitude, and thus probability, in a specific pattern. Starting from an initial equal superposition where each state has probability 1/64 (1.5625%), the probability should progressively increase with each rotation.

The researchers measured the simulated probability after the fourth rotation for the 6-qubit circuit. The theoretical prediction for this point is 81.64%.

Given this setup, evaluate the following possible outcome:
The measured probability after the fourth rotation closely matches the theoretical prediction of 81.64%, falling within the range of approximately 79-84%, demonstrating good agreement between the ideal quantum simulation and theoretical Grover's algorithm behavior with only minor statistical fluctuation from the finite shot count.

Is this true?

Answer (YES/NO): YES